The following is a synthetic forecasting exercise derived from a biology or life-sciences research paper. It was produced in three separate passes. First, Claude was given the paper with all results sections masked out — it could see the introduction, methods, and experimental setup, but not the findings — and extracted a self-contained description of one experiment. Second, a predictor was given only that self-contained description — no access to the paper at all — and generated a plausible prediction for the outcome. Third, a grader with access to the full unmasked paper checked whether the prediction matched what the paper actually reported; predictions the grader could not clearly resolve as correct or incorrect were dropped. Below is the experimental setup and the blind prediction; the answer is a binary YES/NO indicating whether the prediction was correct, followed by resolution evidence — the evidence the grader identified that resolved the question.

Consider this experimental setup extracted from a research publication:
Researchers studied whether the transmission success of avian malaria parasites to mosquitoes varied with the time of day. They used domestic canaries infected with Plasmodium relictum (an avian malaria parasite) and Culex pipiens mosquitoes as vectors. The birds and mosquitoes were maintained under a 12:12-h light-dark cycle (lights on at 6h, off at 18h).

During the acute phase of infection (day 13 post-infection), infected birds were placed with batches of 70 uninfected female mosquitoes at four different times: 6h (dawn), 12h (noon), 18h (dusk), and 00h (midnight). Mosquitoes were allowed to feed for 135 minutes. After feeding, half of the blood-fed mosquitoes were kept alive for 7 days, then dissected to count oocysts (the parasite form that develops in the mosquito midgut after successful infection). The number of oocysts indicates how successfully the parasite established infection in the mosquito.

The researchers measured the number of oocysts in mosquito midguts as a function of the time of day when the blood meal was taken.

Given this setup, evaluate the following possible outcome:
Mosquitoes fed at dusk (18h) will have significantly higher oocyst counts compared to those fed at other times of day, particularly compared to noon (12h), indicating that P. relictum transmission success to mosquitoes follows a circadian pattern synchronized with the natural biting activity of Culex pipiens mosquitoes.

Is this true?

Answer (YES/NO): NO